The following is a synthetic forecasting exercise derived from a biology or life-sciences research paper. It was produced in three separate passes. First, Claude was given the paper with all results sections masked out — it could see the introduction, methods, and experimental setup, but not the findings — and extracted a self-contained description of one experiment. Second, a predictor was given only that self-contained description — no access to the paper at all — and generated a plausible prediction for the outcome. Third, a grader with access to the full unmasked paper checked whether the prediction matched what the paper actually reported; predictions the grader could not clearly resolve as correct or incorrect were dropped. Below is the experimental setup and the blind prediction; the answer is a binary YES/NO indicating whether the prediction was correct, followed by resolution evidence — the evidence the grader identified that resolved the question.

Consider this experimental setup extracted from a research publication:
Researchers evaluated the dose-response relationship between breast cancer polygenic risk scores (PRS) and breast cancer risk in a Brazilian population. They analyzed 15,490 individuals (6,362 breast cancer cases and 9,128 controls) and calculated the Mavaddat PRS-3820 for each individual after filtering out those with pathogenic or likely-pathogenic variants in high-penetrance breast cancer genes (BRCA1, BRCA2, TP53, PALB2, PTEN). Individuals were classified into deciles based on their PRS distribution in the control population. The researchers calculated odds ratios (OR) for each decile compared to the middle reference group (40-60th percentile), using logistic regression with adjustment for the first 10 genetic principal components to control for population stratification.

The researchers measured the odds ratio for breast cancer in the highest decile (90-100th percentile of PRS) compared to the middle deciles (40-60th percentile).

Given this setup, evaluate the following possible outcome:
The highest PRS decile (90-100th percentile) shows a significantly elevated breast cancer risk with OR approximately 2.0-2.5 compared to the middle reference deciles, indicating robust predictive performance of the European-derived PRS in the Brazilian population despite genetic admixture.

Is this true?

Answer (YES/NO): NO